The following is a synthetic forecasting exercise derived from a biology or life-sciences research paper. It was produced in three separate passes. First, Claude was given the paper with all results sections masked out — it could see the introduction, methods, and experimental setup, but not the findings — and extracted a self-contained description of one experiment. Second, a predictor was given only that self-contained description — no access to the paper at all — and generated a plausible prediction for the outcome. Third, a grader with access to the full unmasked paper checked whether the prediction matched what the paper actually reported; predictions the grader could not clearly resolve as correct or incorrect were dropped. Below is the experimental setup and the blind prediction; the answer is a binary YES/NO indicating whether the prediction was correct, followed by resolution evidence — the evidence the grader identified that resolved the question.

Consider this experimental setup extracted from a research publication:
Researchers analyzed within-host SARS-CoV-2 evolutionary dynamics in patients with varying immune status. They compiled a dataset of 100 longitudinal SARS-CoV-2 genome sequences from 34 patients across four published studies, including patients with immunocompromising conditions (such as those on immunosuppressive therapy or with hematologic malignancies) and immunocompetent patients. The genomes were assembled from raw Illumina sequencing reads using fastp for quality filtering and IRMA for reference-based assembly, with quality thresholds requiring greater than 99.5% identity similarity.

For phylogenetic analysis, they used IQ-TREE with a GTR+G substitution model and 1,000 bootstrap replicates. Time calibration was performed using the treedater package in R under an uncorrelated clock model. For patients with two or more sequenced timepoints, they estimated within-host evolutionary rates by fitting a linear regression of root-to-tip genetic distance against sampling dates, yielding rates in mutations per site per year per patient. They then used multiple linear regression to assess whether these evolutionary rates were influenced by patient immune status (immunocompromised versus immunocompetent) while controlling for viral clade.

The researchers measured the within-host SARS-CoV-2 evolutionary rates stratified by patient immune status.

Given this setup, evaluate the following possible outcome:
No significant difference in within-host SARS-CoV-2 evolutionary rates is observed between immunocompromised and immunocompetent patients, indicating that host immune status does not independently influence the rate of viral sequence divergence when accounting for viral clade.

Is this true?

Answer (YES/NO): NO